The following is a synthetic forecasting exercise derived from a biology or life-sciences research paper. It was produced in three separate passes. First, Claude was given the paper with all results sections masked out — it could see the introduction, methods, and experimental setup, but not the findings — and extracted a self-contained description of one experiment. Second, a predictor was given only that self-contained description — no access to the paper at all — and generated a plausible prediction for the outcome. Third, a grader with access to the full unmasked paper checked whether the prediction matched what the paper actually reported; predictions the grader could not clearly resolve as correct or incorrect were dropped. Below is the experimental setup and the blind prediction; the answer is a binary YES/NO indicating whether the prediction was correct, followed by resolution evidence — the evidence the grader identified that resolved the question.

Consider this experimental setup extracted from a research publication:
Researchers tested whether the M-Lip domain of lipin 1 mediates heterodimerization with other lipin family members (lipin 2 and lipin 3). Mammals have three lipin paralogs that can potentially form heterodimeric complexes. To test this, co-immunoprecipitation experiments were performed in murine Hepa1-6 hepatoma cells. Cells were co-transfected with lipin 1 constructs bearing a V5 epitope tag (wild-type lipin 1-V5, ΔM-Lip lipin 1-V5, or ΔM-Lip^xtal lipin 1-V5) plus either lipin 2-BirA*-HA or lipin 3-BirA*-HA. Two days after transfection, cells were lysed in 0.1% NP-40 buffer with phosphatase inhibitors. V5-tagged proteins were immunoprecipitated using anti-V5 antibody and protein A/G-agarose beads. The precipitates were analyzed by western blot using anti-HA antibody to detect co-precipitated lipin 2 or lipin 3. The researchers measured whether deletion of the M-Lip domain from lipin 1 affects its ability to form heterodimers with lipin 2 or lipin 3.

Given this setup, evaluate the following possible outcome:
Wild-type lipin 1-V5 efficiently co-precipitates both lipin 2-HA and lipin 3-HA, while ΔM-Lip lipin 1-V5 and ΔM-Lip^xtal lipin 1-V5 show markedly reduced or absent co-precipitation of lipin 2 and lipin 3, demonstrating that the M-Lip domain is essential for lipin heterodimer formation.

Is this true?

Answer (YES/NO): YES